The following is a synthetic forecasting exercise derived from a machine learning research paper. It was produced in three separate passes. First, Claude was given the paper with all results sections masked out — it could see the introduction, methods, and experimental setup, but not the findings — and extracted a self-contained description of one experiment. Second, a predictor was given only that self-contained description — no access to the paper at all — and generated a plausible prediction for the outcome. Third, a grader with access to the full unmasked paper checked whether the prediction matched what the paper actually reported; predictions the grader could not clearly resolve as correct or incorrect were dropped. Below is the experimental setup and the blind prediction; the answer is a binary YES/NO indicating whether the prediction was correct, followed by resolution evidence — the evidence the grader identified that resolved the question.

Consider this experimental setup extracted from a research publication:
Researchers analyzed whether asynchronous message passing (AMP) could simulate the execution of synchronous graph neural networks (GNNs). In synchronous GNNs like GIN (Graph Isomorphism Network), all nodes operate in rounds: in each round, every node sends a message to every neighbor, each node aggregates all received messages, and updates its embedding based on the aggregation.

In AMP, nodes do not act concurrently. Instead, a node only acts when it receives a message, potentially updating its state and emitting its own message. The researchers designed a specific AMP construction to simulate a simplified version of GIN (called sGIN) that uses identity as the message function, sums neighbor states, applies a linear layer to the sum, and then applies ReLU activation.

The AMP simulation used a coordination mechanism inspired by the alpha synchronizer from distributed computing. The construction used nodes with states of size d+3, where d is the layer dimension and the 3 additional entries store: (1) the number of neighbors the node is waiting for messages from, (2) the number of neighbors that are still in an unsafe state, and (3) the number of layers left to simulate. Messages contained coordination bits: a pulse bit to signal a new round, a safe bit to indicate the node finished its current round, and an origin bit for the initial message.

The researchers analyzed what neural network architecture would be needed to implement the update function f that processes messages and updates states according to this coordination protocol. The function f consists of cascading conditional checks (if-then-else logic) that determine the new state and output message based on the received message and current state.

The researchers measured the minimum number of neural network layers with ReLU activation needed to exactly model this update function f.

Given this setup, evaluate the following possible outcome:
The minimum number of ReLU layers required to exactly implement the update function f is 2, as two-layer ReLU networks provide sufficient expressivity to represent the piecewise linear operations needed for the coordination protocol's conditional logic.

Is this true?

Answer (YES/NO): NO